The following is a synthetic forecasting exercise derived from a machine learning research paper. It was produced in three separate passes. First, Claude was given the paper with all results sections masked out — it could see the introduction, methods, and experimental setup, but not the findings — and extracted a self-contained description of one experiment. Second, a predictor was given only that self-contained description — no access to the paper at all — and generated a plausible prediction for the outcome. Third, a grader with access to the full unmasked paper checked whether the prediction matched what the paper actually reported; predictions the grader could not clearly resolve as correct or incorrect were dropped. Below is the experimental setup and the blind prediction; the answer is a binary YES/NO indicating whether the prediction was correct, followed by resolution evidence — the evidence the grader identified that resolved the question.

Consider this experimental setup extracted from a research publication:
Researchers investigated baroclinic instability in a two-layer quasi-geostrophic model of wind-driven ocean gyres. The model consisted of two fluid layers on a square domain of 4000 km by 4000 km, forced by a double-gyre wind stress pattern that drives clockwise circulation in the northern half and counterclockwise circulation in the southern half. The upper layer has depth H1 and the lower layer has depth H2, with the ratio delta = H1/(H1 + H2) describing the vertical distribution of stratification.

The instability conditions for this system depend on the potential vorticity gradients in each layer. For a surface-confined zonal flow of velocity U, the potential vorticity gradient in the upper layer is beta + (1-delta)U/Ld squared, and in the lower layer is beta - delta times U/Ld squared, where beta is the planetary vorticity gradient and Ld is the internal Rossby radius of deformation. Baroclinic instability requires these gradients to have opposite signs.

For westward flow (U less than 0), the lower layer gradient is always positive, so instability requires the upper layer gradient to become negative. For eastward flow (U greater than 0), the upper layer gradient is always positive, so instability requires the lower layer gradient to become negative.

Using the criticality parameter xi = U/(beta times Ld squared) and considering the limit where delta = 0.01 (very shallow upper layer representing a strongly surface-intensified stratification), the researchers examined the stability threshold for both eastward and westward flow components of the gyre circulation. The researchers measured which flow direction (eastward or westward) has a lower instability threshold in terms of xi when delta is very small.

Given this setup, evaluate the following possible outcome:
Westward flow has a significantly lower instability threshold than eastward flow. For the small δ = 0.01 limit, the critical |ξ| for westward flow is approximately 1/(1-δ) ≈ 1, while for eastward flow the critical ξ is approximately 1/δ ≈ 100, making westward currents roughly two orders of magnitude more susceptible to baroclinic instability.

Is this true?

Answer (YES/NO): YES